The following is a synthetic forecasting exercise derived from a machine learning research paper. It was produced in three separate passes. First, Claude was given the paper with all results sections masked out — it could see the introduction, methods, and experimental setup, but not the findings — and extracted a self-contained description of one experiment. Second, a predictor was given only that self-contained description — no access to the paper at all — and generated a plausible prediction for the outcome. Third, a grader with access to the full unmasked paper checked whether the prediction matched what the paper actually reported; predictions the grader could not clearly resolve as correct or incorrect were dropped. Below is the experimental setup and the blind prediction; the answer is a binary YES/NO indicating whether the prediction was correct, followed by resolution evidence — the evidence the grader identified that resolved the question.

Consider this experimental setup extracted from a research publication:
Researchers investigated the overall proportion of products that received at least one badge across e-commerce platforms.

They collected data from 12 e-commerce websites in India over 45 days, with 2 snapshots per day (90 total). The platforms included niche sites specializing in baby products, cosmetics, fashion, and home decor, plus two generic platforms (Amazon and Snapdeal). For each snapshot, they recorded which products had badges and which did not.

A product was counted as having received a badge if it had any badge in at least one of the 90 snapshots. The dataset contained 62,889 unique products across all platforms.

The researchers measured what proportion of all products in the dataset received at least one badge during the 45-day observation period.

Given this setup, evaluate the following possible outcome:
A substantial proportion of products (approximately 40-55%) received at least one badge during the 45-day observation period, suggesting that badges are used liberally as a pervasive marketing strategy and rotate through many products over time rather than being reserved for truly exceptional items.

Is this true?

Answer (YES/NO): YES